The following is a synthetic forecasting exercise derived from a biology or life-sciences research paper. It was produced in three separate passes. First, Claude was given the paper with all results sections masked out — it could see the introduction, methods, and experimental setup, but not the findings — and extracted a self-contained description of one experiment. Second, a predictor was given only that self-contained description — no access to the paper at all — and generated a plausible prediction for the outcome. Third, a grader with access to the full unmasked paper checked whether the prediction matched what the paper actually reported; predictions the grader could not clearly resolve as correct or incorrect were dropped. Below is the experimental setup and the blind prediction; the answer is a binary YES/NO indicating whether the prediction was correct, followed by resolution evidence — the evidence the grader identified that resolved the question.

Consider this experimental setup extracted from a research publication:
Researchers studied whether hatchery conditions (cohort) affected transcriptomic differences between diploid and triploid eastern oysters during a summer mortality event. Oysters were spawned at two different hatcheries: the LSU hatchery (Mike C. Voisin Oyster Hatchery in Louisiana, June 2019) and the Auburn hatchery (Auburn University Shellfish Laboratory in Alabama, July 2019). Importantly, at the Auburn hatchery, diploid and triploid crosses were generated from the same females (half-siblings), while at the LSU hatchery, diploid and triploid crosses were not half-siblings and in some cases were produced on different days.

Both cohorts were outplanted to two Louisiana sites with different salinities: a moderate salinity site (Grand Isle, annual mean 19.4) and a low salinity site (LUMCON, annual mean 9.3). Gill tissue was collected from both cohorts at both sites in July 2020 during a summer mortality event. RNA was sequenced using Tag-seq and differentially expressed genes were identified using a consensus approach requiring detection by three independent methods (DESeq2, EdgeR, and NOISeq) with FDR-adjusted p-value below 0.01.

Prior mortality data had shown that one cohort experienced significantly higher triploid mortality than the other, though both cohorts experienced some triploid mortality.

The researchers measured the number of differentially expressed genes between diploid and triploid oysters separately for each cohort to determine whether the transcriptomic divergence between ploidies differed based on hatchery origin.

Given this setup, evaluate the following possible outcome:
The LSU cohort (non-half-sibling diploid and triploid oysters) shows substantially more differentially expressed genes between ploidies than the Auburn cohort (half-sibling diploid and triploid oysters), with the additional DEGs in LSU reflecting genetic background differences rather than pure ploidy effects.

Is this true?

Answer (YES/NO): NO